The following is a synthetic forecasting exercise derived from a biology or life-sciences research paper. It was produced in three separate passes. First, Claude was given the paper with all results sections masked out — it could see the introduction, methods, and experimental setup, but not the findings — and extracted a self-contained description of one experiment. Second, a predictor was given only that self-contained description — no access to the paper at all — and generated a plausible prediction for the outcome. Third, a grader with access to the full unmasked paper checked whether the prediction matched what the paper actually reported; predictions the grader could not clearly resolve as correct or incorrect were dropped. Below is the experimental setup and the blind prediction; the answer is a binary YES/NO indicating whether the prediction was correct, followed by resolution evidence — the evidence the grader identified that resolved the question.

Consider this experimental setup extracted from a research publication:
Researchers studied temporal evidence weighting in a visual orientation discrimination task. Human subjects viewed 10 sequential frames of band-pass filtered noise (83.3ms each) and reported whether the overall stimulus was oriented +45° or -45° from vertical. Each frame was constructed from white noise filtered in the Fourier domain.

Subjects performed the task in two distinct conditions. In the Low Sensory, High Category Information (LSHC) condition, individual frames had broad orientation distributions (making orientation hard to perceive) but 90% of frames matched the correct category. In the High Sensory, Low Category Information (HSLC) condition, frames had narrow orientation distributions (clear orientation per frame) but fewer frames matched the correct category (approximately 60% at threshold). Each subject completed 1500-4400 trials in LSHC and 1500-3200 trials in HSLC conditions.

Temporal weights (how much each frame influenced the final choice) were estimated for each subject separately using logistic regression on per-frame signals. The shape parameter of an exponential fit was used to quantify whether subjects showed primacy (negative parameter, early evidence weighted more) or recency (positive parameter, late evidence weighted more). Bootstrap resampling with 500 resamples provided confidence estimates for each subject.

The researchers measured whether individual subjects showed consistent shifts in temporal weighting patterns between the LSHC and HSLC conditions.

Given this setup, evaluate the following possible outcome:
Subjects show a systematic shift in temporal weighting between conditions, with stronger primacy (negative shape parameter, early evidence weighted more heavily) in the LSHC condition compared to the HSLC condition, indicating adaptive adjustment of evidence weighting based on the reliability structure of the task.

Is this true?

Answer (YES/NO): YES